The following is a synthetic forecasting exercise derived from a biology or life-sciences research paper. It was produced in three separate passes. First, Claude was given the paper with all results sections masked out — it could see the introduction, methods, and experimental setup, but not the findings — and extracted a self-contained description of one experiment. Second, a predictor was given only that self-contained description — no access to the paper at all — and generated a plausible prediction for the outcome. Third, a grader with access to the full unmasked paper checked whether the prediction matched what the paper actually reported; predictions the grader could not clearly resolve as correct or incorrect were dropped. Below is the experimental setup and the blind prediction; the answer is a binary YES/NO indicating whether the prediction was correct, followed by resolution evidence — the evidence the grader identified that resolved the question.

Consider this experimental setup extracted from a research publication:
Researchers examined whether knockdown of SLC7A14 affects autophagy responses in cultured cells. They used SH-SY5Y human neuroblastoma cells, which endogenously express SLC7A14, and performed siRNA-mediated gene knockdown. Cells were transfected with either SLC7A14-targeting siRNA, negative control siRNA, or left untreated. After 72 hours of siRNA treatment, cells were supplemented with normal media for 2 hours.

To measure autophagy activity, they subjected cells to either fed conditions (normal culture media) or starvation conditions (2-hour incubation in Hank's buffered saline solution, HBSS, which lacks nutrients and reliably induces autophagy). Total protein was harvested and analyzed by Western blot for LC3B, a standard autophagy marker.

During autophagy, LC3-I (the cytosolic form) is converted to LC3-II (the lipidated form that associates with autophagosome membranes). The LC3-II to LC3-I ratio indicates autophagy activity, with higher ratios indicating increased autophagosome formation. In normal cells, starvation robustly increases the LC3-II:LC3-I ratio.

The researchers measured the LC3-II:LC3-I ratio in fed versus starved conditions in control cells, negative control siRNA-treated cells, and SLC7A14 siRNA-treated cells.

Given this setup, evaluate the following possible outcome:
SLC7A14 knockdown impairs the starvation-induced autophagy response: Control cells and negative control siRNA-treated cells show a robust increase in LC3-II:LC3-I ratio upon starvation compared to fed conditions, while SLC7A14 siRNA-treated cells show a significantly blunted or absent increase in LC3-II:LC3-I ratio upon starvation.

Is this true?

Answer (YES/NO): YES